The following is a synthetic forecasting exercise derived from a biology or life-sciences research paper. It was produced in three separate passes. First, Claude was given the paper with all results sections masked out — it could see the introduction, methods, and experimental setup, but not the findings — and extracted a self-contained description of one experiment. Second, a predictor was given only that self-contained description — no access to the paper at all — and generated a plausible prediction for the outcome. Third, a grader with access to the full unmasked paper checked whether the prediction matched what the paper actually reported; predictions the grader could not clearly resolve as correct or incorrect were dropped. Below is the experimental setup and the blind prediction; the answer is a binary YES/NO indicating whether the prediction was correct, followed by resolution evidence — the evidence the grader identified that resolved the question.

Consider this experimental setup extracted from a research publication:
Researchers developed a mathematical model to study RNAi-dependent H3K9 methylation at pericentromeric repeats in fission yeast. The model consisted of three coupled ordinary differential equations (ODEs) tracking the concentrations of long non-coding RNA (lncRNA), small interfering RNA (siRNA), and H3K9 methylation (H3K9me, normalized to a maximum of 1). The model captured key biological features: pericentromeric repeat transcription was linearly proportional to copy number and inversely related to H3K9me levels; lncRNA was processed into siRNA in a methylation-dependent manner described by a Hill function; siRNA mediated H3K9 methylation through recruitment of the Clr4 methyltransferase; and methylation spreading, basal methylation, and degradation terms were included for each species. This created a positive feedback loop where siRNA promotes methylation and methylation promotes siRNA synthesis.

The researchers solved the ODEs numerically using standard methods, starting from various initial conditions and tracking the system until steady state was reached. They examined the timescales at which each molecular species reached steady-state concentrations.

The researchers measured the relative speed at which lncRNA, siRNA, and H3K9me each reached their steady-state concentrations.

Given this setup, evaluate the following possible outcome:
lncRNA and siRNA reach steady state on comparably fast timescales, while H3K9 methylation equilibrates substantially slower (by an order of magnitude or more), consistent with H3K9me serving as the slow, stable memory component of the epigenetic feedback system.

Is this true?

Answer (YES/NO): NO